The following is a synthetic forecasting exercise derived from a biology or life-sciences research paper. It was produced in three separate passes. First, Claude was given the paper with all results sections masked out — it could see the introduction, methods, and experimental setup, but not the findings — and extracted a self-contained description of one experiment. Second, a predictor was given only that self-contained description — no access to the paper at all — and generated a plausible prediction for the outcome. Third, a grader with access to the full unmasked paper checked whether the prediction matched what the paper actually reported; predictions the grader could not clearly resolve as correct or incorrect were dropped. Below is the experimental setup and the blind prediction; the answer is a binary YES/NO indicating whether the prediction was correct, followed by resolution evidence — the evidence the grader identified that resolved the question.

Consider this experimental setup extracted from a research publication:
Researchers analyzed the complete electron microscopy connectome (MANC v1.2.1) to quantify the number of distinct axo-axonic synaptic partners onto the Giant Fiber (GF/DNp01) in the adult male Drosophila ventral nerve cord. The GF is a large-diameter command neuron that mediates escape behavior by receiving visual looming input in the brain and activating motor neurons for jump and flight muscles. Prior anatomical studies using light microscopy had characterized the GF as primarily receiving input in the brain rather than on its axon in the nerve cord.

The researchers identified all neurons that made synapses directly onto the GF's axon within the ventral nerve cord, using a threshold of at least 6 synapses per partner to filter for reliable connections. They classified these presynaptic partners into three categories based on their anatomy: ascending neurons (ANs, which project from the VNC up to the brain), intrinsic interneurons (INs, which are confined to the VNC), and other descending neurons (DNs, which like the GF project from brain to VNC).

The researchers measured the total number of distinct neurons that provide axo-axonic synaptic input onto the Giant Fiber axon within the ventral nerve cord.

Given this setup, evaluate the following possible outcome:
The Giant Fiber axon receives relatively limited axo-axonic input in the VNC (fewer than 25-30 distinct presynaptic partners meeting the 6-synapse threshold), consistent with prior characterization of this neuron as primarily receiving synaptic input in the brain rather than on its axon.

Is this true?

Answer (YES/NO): NO